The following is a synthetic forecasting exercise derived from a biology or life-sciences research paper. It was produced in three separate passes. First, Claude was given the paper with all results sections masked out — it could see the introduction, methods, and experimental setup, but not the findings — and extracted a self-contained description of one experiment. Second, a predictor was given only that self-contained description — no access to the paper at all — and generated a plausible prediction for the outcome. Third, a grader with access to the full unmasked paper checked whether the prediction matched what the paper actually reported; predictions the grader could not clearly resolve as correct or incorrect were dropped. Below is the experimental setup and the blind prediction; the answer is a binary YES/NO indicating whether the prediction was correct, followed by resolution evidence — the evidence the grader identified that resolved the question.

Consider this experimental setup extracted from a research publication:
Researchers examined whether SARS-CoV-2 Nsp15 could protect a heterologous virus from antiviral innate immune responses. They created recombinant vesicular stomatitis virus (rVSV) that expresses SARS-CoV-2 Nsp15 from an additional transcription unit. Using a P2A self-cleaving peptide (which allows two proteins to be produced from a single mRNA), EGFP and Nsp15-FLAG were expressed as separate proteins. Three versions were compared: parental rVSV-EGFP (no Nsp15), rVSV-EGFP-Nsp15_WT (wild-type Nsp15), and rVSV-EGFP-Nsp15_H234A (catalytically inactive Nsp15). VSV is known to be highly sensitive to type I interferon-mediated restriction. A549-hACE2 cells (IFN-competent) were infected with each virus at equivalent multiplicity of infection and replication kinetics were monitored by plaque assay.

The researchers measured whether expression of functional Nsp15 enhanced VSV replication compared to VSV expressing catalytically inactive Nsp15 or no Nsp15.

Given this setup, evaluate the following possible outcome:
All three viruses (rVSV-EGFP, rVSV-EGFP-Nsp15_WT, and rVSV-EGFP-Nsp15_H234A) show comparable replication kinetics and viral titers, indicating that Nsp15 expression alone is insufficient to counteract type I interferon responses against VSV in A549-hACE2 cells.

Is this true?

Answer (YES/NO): NO